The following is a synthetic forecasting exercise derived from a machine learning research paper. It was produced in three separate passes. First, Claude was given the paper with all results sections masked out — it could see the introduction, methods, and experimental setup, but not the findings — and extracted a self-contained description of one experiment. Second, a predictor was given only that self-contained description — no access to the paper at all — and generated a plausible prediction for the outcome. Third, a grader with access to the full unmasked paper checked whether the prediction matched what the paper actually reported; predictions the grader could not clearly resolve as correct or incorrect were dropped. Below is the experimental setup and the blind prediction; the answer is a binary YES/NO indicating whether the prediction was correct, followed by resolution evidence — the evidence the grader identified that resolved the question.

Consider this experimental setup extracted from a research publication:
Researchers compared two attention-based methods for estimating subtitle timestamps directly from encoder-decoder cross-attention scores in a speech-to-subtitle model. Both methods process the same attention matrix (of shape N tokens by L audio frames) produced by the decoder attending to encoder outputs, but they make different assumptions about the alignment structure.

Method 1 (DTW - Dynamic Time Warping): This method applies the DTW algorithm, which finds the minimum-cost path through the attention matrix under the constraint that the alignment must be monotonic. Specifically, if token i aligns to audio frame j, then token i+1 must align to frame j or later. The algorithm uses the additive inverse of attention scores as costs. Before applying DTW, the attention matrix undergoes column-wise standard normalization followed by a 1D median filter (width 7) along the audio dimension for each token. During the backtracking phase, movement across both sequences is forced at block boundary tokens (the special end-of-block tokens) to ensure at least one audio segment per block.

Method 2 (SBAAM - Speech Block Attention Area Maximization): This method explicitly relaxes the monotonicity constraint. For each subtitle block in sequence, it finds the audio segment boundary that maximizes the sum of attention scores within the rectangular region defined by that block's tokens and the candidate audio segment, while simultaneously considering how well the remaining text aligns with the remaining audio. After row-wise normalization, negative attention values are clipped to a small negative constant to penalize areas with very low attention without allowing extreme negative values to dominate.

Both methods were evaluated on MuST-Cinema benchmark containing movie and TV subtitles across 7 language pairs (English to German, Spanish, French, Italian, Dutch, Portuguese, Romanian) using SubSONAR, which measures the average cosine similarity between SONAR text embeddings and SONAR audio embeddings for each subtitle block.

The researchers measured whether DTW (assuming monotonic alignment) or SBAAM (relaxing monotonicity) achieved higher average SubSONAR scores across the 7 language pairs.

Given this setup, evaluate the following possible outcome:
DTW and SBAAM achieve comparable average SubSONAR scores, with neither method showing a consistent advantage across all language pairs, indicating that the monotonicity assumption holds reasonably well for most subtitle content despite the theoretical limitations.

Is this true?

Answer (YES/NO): NO